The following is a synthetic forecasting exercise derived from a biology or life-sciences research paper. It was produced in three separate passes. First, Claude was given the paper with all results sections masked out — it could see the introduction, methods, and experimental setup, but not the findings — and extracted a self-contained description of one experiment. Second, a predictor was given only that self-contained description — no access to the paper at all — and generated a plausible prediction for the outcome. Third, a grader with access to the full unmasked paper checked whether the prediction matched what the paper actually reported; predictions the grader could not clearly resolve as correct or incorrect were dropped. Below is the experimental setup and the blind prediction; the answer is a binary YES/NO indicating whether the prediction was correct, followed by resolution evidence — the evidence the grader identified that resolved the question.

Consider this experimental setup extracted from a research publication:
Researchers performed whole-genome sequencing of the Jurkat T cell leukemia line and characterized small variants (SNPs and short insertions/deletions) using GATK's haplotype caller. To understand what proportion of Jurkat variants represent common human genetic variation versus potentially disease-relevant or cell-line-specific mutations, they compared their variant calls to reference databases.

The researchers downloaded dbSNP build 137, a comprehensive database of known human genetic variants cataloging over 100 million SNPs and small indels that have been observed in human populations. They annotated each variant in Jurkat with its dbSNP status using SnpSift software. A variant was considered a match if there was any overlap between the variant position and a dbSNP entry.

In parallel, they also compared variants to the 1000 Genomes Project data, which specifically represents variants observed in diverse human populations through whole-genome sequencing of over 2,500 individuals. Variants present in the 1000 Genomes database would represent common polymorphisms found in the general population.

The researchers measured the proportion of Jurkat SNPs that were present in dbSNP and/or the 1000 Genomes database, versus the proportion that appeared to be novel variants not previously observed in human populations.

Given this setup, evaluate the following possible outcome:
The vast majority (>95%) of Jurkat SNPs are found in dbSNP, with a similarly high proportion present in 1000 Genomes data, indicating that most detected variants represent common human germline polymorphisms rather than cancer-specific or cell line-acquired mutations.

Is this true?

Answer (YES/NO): NO